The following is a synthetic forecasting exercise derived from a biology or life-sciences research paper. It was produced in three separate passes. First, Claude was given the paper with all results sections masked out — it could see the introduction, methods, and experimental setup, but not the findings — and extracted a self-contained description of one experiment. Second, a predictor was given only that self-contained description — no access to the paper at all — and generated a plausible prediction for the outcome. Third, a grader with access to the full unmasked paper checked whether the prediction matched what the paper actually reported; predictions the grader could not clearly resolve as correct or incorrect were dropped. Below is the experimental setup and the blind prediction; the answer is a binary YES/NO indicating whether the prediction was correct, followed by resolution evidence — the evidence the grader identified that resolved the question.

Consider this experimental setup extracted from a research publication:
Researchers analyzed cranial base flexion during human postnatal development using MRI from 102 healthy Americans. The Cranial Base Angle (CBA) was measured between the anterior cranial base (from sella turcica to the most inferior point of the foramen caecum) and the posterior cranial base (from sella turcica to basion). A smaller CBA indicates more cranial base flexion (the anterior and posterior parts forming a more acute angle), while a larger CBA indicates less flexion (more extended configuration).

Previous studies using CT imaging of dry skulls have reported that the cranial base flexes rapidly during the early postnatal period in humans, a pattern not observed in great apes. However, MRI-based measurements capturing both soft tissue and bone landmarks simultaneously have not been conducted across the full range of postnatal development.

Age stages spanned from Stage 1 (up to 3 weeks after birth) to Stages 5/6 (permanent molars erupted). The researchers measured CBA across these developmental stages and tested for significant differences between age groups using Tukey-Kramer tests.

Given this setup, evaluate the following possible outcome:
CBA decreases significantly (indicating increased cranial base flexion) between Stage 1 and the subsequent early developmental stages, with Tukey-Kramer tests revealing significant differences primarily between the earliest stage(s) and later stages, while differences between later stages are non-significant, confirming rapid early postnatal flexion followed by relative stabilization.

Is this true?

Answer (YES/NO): NO